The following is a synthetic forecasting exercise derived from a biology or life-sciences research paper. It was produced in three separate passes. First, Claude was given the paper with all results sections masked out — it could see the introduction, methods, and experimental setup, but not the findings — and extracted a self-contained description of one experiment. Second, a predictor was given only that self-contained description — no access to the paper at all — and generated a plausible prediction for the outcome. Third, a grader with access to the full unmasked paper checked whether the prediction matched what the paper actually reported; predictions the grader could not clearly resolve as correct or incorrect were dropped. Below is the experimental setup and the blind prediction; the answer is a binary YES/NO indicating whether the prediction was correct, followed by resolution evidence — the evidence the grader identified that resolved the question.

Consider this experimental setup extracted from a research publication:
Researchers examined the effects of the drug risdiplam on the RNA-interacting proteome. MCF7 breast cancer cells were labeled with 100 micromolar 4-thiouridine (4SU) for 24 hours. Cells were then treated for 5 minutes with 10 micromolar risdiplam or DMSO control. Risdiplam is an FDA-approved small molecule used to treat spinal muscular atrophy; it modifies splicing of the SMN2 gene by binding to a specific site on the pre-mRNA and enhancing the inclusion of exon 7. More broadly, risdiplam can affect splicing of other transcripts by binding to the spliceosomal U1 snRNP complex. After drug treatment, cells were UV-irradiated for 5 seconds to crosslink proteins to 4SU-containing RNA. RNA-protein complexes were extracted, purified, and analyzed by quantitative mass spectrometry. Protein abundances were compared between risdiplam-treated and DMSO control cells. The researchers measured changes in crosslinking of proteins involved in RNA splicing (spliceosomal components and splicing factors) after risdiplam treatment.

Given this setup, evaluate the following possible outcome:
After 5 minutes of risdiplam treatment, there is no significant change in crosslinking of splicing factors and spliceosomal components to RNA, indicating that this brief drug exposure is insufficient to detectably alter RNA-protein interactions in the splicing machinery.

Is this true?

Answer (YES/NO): NO